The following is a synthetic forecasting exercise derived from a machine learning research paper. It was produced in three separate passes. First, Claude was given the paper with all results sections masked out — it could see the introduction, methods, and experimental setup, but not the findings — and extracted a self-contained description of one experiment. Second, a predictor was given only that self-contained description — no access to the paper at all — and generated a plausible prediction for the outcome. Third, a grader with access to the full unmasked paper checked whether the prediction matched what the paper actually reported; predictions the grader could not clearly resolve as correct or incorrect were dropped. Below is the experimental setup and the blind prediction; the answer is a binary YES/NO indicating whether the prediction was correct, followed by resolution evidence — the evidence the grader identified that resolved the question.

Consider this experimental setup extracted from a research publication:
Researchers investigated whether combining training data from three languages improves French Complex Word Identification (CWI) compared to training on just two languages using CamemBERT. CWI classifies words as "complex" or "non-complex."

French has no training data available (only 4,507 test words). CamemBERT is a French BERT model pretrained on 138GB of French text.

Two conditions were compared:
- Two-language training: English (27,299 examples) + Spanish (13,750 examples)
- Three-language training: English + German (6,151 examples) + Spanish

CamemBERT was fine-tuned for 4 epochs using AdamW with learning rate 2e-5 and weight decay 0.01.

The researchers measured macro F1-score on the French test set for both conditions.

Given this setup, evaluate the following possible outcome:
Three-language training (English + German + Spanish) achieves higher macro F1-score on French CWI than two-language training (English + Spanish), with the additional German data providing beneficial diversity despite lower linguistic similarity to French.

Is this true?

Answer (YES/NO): YES